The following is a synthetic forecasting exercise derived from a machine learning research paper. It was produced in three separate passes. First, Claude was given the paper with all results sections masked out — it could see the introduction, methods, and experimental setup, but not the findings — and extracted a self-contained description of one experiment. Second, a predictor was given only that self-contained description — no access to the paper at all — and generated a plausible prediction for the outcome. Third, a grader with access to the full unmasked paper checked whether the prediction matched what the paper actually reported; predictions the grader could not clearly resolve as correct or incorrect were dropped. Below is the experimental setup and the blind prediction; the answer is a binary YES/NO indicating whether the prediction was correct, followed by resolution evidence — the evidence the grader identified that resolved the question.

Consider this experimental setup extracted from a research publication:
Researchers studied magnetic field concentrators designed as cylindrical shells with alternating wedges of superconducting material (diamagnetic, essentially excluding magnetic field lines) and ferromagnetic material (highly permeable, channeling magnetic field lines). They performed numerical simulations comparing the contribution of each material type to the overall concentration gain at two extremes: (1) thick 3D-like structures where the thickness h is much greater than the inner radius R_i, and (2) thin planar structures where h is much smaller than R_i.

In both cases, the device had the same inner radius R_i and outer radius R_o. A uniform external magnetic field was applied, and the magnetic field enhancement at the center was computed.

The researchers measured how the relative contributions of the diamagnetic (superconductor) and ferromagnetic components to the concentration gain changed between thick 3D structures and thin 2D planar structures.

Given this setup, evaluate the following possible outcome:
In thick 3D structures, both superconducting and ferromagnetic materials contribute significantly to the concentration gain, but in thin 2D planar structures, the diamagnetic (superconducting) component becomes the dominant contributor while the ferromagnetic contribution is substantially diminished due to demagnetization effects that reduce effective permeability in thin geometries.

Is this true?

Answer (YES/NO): NO